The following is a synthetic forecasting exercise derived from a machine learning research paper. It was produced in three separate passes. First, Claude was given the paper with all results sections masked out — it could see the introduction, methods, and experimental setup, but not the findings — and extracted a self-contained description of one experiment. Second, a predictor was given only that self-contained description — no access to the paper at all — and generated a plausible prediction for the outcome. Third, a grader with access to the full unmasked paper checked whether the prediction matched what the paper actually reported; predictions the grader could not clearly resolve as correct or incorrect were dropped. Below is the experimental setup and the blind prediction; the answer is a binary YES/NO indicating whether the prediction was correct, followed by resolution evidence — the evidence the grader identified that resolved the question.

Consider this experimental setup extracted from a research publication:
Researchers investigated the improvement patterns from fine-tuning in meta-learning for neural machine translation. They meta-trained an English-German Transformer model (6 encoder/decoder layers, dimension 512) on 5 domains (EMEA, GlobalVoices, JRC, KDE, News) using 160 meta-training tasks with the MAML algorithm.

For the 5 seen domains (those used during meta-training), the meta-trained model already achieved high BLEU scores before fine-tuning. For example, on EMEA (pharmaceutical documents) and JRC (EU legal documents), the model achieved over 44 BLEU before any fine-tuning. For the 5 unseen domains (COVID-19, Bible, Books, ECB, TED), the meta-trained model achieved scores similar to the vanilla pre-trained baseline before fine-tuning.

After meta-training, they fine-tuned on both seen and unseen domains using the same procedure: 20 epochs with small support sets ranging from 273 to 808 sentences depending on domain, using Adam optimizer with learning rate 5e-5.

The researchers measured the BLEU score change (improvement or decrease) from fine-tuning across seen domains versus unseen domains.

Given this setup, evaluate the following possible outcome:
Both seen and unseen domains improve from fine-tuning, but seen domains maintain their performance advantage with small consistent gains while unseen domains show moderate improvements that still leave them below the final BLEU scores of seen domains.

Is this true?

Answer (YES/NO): NO